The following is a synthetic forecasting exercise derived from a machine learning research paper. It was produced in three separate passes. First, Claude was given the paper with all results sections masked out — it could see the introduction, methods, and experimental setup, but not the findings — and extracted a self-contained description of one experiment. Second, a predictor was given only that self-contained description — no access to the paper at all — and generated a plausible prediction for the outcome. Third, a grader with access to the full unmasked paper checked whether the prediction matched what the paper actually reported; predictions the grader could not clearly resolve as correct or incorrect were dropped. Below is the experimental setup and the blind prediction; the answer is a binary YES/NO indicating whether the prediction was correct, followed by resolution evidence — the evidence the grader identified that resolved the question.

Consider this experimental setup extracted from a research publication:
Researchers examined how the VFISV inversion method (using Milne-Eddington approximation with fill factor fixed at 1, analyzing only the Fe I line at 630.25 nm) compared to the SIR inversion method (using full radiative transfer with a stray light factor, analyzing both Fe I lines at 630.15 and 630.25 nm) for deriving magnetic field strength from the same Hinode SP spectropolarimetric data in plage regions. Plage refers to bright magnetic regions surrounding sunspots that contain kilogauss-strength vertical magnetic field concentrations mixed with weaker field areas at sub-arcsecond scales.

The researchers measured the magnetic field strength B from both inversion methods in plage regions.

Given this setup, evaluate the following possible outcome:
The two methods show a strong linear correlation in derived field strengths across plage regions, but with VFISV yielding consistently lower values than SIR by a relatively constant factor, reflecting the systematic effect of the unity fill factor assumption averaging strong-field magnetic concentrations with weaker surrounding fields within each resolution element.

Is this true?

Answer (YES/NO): NO